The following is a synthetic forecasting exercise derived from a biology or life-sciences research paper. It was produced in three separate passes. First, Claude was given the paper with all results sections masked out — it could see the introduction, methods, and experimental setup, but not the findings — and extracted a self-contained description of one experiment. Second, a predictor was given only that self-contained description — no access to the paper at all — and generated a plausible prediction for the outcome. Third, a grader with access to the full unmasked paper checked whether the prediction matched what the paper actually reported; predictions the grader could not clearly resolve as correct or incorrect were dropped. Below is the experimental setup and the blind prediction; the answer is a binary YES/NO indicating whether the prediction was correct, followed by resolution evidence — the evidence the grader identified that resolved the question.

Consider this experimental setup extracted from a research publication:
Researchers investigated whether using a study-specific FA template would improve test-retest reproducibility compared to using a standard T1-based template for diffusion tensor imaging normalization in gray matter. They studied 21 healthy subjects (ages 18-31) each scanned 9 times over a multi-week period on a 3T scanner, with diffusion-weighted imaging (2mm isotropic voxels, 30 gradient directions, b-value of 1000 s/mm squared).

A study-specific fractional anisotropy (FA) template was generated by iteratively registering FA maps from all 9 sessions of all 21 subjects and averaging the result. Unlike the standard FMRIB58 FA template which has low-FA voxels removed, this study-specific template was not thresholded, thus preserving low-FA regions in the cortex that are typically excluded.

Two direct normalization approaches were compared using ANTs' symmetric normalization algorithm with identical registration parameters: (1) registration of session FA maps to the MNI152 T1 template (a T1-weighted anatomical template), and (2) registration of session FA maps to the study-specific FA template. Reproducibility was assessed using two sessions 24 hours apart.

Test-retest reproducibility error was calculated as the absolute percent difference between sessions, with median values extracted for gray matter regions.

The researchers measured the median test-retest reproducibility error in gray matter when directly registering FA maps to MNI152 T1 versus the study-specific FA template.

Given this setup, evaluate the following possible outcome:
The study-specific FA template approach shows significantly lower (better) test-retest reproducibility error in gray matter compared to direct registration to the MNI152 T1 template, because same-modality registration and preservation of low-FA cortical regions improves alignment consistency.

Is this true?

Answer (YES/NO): NO